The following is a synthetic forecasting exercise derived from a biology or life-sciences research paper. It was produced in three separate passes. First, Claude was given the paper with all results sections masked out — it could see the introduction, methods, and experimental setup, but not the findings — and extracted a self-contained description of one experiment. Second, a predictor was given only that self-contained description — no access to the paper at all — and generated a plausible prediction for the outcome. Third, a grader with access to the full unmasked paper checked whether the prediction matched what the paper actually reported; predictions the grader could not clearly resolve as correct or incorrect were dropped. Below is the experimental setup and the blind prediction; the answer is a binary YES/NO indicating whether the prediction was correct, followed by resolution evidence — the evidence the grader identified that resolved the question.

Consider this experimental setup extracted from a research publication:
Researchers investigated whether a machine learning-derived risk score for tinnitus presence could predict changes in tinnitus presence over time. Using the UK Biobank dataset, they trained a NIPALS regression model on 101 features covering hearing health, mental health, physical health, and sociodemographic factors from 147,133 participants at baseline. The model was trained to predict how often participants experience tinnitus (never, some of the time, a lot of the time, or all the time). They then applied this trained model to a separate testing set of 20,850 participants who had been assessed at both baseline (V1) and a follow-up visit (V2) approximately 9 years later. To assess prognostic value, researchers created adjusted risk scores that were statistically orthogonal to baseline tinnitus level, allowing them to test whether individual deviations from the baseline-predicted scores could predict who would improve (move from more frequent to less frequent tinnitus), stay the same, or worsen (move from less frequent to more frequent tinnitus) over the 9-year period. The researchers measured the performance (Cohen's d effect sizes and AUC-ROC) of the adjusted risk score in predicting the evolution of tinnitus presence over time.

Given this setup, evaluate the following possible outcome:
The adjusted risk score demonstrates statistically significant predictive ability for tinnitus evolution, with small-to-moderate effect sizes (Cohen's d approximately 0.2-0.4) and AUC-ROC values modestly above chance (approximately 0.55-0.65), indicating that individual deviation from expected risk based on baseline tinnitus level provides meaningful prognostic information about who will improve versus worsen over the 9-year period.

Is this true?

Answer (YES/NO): NO